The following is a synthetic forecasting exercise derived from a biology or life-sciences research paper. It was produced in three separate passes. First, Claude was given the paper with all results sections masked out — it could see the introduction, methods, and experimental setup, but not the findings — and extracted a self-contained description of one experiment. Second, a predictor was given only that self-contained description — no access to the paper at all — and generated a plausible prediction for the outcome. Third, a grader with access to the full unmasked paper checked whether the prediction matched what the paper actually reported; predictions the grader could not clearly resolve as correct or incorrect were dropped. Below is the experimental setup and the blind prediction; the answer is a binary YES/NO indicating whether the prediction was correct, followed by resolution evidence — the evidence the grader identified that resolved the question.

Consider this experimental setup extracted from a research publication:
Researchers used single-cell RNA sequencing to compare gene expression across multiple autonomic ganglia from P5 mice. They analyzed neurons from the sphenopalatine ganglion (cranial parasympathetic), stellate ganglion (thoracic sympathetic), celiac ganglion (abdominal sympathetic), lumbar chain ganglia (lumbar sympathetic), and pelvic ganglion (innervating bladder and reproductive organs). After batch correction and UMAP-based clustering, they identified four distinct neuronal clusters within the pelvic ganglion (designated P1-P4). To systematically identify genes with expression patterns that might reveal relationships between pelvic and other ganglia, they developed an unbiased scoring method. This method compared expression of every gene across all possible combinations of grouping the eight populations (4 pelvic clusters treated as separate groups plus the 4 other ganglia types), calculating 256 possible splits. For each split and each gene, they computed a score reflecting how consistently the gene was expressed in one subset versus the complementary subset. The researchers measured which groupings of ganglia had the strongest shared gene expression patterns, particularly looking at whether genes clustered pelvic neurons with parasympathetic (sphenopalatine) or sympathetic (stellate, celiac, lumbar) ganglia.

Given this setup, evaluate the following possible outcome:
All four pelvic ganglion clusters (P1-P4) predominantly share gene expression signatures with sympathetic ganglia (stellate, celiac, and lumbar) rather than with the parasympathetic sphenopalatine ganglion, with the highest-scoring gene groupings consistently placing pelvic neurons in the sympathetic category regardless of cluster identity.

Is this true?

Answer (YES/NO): NO